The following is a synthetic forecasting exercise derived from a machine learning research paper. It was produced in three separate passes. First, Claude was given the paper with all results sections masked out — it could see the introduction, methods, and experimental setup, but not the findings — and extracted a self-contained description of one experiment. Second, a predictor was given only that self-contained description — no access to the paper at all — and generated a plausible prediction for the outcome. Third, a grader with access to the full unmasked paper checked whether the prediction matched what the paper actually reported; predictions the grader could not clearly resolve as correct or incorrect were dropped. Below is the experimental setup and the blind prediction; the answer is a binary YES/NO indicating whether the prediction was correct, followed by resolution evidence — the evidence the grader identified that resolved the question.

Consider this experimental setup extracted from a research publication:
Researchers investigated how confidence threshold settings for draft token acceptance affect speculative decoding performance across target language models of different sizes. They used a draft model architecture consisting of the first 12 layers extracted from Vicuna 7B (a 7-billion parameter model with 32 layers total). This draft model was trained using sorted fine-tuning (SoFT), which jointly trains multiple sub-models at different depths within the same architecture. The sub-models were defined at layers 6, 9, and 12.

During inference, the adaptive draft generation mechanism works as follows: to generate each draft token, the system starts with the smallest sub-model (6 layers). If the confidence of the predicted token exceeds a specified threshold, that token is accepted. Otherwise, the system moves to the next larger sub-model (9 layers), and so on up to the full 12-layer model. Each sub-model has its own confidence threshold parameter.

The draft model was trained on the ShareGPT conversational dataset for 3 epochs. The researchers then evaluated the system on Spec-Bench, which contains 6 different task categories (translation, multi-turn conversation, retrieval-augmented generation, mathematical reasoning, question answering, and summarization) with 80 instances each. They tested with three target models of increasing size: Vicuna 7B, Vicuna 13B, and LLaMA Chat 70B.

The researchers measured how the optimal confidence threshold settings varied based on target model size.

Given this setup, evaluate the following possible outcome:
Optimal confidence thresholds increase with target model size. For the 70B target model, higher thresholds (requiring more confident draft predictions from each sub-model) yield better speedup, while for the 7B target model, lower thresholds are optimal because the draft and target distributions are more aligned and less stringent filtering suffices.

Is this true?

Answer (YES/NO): YES